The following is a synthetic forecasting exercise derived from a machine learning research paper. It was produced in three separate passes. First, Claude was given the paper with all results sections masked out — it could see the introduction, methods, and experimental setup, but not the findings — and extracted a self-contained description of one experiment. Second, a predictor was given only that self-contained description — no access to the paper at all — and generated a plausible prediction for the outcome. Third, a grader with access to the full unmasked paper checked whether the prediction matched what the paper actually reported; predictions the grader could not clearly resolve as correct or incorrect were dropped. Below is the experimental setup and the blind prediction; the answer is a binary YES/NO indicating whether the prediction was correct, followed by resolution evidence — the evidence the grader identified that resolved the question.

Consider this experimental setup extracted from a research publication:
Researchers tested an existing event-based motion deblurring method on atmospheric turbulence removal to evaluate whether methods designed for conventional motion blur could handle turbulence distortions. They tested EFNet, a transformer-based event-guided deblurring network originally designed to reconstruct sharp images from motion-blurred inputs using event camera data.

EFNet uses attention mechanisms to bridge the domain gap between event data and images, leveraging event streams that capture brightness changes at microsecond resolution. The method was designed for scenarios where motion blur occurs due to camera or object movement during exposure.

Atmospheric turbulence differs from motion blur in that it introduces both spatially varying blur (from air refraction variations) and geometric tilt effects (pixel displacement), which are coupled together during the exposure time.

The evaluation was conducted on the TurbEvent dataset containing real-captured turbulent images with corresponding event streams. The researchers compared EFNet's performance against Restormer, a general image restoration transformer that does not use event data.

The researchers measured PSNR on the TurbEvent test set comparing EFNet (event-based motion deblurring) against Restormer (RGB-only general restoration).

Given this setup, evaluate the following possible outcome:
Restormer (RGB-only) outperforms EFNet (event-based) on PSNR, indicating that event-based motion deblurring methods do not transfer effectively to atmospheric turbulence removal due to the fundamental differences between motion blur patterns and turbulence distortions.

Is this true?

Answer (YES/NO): NO